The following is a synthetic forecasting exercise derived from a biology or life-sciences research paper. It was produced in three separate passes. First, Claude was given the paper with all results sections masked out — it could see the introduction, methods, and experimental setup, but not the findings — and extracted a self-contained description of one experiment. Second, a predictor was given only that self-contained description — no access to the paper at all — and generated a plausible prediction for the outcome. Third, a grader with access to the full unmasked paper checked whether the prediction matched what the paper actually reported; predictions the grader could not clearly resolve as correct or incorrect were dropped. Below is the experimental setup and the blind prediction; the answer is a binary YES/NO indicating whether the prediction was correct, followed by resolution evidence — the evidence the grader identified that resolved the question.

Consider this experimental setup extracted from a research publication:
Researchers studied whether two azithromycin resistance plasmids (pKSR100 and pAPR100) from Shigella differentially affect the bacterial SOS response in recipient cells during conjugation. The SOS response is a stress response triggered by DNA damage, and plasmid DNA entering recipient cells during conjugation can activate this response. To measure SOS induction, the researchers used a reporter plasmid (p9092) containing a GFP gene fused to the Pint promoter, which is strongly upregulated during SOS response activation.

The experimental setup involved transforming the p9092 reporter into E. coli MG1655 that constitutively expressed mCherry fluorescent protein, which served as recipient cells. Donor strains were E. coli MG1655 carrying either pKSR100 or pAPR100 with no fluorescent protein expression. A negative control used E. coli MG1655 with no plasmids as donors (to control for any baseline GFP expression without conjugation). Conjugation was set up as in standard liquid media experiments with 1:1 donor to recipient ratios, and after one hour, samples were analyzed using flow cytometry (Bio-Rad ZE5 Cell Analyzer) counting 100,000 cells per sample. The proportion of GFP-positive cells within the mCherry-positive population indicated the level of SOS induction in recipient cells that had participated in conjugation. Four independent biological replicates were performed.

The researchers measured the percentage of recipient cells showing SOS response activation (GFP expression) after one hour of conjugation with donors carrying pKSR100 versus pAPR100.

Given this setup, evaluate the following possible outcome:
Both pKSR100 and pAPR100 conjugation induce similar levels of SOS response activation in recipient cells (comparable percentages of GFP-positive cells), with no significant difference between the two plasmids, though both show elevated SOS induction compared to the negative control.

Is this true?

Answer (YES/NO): YES